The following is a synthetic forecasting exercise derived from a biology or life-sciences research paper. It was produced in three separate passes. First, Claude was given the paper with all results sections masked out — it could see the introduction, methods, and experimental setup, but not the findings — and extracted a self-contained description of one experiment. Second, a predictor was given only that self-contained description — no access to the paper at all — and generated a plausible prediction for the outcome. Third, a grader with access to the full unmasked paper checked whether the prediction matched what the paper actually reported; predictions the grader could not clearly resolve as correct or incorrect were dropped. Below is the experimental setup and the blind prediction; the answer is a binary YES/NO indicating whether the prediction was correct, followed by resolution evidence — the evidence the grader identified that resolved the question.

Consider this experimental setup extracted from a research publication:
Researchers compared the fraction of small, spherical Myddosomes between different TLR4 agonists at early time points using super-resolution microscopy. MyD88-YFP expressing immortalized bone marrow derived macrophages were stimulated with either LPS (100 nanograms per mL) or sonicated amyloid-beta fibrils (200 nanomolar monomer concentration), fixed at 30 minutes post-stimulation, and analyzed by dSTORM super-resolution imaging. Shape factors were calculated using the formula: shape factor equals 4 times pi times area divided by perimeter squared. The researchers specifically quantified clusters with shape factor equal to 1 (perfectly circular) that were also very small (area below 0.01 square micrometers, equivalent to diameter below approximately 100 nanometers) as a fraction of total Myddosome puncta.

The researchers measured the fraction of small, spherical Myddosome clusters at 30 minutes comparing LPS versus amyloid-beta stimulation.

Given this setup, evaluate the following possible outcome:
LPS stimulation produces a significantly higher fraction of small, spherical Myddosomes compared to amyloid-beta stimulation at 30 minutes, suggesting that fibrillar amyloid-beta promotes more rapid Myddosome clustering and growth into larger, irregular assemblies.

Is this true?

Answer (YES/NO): YES